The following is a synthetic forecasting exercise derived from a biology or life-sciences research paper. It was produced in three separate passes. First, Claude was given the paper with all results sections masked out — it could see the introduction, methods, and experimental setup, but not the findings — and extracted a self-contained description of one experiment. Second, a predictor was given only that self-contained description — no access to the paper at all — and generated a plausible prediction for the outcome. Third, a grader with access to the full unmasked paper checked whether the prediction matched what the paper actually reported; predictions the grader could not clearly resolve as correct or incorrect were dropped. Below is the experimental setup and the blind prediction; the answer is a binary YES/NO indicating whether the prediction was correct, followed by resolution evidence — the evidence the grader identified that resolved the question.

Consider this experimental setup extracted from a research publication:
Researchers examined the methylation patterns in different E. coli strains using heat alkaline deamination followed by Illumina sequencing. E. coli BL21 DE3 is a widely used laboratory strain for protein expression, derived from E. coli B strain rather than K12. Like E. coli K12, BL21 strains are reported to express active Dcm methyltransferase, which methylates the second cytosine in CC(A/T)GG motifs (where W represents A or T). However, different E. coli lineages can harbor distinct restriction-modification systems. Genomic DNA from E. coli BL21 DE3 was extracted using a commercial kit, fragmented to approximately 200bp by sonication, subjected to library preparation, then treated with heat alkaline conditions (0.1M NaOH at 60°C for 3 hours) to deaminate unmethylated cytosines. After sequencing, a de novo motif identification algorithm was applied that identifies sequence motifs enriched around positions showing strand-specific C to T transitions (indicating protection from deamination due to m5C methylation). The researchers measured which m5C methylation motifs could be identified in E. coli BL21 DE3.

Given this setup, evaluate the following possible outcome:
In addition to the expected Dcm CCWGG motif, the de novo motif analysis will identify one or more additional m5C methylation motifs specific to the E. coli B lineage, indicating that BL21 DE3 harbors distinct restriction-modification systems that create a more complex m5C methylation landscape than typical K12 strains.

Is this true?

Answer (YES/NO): NO